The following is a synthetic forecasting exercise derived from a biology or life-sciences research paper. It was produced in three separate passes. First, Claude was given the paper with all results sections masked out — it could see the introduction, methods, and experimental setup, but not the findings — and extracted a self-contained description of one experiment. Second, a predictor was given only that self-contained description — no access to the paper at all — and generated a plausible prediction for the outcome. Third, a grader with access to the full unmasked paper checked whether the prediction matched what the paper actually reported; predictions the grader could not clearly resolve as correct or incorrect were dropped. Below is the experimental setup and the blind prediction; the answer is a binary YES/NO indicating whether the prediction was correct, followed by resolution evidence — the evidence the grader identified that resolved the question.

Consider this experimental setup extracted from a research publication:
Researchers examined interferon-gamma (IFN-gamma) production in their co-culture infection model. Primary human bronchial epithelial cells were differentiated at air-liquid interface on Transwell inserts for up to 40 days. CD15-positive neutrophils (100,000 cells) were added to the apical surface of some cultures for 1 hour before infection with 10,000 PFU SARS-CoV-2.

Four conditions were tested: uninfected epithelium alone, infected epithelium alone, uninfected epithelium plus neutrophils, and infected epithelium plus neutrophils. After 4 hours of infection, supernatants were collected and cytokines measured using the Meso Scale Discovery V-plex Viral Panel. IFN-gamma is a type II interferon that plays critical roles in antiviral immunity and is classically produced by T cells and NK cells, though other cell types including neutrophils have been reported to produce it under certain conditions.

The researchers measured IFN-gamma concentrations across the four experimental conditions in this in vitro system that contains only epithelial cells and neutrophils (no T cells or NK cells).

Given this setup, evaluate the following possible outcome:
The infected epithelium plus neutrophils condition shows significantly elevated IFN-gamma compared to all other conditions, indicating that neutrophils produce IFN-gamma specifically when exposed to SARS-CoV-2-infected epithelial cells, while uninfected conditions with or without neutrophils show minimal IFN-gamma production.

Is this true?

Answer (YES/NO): NO